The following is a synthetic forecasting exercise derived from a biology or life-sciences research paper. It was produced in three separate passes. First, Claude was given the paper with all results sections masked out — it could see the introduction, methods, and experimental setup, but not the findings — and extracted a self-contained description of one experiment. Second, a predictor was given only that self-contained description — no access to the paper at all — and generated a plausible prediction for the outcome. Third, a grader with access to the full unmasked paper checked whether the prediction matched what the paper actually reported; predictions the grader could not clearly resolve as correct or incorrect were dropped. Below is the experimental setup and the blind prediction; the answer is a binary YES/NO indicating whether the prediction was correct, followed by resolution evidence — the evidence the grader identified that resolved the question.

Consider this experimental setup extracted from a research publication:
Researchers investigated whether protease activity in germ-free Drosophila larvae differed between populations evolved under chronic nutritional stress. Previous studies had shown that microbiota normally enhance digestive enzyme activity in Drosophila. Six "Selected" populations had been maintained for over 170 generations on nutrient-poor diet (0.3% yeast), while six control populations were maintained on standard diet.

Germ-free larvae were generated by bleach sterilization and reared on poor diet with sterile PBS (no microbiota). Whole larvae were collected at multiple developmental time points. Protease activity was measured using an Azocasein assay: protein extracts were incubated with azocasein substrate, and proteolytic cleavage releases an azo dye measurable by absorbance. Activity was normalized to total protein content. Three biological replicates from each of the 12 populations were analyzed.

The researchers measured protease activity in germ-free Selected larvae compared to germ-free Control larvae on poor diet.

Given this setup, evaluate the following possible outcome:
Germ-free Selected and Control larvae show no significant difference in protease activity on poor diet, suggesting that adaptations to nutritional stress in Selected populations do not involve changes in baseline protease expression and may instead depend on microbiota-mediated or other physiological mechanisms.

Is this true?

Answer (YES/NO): NO